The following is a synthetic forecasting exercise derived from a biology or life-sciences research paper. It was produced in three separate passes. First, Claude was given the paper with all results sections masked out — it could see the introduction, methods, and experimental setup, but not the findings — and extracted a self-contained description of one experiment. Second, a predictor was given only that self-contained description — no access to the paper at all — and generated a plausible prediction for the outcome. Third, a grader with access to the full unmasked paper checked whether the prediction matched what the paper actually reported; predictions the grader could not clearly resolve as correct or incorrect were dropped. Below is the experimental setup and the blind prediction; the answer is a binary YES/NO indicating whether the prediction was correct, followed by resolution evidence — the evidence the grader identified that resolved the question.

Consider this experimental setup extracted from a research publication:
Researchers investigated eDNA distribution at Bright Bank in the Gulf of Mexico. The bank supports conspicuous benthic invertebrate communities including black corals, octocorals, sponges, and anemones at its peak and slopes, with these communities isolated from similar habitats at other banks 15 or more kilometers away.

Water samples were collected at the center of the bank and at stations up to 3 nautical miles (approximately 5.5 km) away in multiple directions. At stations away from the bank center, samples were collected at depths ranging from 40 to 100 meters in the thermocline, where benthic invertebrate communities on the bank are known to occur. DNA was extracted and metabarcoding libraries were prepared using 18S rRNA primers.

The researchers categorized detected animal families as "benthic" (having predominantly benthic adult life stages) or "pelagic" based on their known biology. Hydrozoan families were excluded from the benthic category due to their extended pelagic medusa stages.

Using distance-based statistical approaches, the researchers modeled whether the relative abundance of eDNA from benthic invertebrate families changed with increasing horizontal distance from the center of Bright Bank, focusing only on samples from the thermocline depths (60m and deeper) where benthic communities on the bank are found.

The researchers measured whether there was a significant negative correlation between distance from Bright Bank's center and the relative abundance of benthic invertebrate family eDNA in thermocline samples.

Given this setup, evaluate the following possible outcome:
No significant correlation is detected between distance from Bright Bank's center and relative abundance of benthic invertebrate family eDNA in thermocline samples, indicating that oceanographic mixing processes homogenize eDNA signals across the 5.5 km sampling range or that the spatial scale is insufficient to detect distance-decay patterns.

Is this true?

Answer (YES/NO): NO